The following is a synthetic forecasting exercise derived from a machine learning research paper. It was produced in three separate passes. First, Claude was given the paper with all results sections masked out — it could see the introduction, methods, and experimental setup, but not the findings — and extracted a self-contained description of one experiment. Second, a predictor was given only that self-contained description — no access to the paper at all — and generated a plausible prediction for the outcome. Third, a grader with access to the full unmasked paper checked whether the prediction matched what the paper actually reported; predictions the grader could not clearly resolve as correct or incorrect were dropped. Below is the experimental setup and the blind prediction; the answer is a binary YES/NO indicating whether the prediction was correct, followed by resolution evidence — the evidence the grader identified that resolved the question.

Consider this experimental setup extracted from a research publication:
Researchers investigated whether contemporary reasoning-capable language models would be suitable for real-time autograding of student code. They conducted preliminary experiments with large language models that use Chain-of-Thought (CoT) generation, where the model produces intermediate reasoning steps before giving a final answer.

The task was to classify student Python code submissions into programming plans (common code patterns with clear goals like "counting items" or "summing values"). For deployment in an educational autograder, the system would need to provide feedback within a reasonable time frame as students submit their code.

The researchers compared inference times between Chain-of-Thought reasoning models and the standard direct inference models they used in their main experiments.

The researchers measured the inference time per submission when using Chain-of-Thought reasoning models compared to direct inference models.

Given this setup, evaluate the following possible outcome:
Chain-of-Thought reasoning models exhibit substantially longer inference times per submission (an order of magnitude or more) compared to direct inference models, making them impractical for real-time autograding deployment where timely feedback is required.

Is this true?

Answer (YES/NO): YES